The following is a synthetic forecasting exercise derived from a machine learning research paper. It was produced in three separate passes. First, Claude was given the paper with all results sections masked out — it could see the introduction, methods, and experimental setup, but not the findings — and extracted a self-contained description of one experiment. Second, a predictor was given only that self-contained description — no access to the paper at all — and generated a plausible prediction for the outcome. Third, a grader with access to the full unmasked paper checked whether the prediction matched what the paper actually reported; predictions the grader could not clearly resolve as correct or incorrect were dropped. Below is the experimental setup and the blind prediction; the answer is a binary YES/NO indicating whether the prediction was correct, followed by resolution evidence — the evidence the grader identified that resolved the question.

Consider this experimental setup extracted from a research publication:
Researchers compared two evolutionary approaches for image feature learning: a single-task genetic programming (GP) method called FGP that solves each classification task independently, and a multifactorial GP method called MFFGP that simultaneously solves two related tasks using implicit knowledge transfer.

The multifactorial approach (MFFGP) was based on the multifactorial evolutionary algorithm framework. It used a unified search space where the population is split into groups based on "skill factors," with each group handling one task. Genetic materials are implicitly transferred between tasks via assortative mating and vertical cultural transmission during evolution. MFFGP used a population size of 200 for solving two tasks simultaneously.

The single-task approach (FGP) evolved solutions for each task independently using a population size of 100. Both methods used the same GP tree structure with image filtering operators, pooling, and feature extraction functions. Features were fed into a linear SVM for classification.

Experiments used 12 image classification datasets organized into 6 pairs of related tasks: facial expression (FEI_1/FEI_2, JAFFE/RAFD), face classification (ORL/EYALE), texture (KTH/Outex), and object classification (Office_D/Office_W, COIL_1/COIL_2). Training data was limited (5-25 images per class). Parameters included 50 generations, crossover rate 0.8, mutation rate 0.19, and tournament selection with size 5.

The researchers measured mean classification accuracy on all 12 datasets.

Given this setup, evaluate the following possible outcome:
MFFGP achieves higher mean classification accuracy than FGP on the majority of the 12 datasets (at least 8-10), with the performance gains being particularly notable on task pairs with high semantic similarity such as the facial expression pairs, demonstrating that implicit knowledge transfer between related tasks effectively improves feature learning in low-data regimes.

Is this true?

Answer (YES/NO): NO